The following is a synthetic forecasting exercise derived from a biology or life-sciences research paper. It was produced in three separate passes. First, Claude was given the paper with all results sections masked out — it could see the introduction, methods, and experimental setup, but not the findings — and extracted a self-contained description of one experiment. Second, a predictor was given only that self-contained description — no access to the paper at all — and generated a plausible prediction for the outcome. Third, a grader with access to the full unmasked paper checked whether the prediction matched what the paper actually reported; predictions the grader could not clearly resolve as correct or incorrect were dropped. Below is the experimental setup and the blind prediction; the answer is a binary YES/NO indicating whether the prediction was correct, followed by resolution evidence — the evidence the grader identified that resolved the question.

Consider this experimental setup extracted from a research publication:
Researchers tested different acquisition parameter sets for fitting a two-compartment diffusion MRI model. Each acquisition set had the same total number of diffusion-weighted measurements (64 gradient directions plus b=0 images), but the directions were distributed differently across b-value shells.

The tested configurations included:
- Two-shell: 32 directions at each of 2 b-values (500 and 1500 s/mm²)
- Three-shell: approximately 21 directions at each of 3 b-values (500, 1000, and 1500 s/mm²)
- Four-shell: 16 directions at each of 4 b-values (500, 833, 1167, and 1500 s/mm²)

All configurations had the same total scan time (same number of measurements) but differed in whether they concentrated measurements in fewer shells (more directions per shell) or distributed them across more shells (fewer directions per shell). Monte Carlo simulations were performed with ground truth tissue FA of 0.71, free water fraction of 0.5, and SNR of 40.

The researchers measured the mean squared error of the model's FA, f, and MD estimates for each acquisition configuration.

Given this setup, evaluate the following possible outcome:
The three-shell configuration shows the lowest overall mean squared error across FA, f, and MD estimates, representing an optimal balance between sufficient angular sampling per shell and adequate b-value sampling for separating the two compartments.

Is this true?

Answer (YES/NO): NO